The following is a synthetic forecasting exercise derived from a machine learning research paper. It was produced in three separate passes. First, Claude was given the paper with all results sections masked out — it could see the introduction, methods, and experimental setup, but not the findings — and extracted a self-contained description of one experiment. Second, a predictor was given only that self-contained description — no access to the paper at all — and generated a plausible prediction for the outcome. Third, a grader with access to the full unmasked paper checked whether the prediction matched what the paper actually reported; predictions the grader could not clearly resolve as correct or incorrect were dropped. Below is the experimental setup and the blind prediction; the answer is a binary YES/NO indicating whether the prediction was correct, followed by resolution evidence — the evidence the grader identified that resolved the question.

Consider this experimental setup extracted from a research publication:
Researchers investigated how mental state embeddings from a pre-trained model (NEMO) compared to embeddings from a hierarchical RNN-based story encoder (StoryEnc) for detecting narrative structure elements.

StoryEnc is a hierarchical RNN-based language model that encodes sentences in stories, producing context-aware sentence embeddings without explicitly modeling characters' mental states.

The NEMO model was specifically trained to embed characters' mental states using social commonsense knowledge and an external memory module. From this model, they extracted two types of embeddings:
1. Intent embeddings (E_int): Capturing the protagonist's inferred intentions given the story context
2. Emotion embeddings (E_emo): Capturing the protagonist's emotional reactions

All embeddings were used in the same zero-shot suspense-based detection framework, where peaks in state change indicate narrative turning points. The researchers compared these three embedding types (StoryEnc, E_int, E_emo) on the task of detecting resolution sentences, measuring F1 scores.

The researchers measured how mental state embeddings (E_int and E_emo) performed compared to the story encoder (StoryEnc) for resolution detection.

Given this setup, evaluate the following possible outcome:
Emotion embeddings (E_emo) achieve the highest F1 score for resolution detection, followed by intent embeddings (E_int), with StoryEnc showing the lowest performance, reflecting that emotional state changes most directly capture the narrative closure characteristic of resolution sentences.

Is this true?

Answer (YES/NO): YES